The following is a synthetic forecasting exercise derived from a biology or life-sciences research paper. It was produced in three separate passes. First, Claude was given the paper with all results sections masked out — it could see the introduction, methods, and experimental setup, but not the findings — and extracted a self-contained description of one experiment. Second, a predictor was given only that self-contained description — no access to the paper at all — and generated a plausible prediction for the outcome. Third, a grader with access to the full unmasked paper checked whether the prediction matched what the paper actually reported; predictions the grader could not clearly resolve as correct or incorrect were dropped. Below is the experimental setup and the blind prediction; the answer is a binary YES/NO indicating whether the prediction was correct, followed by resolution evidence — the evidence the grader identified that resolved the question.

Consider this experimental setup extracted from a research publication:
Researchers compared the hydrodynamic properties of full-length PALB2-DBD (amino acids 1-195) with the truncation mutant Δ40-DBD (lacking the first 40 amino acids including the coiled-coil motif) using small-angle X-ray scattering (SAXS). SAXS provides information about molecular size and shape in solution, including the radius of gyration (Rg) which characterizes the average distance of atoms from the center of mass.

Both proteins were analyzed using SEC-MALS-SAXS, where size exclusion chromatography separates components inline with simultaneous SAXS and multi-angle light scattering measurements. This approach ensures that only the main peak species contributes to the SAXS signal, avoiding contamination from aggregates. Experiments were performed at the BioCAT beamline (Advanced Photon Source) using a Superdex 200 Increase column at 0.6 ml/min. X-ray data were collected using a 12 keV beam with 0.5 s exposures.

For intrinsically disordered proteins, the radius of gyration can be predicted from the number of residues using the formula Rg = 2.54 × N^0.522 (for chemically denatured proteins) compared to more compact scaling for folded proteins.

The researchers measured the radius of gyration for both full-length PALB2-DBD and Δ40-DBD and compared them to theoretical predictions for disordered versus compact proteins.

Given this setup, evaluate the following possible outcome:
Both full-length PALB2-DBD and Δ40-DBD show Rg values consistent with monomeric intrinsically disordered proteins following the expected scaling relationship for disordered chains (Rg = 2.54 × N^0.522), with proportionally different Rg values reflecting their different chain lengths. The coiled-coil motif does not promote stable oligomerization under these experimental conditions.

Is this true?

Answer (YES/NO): NO